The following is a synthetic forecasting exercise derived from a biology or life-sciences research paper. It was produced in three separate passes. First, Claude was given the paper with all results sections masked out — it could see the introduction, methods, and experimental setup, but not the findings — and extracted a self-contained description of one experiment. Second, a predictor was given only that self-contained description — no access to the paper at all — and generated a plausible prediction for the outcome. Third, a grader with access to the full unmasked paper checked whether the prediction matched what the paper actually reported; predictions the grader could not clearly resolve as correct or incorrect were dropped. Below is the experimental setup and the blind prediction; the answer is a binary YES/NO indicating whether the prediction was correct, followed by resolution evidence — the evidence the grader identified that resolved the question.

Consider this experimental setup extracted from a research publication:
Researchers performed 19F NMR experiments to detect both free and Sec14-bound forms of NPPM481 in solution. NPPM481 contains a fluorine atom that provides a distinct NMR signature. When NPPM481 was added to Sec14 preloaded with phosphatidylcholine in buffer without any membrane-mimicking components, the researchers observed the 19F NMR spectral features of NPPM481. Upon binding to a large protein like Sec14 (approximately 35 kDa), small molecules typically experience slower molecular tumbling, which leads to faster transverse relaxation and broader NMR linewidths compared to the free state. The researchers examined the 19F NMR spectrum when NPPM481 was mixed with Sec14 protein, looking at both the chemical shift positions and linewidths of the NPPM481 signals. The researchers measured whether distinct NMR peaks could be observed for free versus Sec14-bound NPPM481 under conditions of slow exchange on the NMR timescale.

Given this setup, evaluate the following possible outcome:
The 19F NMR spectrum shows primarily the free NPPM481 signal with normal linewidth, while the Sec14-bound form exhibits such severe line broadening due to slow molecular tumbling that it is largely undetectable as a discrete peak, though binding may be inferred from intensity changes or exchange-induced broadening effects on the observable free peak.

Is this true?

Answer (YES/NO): NO